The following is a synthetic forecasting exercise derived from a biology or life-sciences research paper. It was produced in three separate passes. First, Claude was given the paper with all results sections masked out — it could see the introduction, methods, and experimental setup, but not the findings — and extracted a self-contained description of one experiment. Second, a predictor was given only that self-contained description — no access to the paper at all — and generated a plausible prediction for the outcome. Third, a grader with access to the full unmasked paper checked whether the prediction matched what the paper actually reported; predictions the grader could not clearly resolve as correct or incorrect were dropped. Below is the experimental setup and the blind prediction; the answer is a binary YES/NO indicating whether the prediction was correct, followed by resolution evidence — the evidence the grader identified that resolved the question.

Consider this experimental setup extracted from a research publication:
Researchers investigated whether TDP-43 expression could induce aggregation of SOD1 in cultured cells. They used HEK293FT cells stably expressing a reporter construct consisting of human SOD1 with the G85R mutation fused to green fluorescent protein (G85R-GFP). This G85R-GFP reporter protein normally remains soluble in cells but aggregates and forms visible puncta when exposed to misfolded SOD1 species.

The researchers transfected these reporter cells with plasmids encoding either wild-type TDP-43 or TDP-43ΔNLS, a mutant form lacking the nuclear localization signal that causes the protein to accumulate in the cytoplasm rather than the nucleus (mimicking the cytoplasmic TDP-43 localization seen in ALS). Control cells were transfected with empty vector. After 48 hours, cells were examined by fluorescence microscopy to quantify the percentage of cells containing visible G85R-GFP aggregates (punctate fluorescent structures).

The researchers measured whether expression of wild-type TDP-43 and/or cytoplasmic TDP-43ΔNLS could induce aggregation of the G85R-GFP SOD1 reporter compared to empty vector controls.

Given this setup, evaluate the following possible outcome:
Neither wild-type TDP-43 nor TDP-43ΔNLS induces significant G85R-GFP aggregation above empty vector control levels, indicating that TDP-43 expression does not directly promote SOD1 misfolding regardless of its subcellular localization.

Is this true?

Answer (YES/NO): NO